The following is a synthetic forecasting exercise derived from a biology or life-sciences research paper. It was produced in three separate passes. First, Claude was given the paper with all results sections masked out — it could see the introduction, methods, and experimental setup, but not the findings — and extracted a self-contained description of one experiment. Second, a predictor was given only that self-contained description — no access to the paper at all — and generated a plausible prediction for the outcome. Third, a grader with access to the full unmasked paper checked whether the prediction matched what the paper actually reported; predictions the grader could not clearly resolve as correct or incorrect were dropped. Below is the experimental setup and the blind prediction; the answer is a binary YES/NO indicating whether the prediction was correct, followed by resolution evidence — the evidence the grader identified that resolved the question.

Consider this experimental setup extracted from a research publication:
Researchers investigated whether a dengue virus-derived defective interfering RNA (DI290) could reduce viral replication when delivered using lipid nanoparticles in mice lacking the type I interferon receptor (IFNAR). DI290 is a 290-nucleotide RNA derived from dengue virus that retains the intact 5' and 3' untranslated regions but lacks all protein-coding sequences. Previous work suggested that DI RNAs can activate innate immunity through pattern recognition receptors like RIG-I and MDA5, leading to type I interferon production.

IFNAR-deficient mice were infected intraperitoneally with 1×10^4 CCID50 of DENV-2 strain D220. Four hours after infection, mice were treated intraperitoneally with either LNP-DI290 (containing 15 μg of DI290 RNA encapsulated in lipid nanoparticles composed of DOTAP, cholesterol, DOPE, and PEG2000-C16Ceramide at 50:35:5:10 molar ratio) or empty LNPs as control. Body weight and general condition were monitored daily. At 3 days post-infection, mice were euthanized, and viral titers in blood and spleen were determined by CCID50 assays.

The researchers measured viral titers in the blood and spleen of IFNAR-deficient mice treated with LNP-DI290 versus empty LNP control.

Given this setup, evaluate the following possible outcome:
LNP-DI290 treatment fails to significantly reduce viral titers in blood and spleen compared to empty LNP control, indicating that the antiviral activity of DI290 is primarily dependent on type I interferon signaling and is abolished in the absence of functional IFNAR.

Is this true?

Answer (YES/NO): NO